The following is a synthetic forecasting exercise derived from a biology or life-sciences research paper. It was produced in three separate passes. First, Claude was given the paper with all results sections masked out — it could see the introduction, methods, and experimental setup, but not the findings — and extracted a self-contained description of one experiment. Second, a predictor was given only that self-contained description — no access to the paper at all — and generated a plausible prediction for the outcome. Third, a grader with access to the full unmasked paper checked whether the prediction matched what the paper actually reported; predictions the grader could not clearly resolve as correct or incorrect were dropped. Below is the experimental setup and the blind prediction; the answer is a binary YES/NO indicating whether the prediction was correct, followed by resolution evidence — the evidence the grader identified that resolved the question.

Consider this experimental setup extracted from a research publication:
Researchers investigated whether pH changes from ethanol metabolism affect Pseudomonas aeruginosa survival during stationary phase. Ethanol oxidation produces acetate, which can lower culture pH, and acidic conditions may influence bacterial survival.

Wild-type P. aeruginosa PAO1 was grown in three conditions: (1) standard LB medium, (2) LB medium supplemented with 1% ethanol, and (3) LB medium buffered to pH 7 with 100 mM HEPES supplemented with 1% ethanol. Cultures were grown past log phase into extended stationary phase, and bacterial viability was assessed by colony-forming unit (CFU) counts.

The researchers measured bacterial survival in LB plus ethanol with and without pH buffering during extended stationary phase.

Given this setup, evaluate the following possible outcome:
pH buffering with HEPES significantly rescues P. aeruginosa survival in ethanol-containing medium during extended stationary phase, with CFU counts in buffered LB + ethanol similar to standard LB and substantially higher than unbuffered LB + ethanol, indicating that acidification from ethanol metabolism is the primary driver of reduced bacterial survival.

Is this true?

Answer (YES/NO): NO